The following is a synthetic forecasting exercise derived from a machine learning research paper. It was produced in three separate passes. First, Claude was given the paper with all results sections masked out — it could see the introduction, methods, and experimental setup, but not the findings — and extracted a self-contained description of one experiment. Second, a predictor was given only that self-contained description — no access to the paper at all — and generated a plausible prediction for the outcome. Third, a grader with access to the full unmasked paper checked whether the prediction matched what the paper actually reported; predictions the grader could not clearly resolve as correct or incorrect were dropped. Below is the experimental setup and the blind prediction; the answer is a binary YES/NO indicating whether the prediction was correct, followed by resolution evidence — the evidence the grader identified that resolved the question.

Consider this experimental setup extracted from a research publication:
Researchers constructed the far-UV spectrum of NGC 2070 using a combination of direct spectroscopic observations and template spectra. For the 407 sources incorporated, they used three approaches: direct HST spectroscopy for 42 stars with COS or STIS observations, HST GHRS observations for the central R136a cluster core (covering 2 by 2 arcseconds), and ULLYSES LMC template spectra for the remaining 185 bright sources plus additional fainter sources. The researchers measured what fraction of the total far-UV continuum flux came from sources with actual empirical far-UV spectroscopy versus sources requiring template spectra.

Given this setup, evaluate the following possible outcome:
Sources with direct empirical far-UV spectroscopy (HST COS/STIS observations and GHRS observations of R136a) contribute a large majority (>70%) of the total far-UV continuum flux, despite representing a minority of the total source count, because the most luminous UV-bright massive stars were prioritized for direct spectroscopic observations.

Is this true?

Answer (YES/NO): NO